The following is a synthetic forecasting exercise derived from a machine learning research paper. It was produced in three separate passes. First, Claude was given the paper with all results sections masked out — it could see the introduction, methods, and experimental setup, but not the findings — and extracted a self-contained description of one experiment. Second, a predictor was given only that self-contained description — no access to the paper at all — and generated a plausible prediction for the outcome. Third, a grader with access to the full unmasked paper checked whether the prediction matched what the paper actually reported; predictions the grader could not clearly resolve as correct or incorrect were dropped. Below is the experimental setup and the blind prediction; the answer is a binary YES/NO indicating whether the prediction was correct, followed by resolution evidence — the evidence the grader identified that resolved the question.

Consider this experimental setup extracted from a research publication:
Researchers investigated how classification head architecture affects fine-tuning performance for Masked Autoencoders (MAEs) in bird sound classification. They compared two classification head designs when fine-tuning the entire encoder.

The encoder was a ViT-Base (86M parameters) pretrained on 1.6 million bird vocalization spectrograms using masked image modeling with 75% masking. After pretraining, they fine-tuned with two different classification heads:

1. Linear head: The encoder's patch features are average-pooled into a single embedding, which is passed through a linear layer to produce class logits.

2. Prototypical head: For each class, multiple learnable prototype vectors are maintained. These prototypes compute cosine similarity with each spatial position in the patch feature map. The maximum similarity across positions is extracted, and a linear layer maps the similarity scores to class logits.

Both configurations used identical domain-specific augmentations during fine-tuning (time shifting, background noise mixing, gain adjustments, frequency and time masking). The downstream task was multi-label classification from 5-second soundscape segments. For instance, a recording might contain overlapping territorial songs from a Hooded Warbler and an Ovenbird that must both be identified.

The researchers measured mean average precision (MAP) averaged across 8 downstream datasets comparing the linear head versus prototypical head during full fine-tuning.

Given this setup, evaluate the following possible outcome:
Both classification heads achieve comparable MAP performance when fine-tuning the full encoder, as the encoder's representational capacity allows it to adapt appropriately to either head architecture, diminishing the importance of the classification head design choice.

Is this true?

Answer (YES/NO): NO